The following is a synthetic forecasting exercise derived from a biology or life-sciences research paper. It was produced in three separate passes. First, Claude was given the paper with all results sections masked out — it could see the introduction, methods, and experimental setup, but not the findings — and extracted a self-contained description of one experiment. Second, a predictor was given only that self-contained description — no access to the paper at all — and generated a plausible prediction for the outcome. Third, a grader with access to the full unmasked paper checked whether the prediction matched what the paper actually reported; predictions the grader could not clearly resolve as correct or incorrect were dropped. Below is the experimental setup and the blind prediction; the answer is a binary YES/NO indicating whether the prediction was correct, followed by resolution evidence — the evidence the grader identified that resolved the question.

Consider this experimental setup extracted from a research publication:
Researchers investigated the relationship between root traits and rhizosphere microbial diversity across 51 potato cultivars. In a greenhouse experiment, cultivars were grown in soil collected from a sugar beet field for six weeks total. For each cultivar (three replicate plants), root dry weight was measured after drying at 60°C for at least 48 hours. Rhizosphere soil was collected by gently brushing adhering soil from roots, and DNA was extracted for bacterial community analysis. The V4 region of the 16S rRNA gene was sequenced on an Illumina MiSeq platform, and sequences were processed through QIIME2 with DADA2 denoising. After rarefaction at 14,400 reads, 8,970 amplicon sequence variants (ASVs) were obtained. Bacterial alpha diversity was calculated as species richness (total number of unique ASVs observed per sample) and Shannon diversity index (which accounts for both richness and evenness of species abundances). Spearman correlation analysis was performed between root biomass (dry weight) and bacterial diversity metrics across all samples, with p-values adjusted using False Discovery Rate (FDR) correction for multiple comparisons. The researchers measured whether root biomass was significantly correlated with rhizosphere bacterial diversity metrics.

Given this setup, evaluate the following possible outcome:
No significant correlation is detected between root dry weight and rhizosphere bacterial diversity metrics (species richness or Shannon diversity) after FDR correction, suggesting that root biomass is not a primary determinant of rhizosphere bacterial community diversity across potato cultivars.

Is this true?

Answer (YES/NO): NO